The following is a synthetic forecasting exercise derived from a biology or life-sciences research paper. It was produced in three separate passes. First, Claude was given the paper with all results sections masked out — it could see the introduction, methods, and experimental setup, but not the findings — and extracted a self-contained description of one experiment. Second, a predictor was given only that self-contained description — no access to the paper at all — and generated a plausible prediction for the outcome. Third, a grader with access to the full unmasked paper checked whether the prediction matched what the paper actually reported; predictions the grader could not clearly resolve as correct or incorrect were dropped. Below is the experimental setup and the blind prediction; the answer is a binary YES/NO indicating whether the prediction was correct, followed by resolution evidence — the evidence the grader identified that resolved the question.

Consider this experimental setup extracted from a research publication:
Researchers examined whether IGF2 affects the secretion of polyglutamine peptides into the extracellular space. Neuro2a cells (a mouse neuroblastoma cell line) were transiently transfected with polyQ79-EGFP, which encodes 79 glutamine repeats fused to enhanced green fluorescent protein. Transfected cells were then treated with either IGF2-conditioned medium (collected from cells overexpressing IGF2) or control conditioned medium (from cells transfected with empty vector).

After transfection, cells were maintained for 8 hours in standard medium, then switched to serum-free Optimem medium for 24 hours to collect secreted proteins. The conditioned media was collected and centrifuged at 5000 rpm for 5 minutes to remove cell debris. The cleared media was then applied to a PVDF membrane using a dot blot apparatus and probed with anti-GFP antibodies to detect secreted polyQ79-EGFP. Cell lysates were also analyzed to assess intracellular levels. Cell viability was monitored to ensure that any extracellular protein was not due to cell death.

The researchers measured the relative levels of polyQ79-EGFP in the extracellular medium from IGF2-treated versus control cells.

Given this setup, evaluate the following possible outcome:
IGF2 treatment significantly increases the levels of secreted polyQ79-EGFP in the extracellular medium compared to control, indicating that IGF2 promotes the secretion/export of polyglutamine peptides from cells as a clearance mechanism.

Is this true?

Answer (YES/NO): YES